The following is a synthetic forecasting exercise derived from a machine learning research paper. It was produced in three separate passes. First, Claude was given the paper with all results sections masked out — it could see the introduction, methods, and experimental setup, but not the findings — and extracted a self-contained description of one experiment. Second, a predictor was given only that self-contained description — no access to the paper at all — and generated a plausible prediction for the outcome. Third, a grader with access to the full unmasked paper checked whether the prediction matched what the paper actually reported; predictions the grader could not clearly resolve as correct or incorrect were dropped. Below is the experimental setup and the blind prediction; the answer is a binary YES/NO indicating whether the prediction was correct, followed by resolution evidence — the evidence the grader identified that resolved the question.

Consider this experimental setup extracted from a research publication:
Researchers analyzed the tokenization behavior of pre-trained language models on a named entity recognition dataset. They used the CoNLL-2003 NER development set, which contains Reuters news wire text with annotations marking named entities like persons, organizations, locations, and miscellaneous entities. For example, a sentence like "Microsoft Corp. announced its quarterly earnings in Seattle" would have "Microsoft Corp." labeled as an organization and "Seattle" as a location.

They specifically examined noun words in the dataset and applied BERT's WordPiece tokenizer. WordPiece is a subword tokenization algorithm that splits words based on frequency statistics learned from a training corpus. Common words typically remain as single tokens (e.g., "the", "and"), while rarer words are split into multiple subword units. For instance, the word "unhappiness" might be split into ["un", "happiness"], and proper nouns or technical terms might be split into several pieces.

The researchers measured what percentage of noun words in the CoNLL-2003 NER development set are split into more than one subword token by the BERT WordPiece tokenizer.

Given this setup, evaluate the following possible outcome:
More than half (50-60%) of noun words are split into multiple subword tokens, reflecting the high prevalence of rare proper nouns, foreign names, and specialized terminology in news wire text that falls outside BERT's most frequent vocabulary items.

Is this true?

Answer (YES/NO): NO